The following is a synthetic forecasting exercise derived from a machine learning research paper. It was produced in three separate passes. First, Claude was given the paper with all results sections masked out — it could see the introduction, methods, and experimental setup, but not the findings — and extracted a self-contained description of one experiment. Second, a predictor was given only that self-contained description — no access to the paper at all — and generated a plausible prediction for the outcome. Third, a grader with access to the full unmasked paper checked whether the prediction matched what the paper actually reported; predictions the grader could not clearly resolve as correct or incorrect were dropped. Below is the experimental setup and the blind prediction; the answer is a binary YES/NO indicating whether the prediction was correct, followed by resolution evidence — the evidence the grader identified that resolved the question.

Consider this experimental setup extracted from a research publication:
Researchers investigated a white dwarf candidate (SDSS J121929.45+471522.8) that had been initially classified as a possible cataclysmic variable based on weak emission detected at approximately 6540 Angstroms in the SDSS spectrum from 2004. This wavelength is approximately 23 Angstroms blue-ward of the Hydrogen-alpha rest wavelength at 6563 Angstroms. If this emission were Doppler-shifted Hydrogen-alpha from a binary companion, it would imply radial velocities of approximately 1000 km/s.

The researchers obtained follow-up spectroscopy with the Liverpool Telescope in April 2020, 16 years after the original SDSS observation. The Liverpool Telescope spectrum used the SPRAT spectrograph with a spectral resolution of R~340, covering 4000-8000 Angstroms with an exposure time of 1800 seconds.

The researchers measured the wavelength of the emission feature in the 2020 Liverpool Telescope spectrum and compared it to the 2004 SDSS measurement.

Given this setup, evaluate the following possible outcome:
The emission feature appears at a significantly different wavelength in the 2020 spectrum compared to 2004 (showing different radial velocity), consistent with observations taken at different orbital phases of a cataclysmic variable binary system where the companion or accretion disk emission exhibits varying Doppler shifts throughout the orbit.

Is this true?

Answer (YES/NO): NO